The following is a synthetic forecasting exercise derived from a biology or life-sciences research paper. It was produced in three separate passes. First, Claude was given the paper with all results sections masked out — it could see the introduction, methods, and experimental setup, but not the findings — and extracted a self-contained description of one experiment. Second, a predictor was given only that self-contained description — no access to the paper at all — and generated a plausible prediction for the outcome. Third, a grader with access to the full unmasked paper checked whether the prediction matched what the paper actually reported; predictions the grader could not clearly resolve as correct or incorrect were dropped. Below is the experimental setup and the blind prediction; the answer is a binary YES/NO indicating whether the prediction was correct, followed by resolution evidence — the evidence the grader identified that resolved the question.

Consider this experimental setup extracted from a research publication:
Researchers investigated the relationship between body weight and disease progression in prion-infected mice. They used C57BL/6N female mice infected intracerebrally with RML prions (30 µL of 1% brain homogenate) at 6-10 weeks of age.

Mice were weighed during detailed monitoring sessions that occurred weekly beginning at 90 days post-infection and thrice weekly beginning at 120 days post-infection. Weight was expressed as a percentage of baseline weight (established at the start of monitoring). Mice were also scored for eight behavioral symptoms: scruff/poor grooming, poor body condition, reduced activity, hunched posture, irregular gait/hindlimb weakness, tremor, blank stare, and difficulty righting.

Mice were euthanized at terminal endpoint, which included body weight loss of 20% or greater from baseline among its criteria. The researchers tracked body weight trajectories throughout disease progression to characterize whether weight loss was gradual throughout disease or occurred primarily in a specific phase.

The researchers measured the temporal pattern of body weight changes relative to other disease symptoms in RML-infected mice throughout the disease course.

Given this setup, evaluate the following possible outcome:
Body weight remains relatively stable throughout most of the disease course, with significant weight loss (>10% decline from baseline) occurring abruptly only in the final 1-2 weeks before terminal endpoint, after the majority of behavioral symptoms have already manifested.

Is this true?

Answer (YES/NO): NO